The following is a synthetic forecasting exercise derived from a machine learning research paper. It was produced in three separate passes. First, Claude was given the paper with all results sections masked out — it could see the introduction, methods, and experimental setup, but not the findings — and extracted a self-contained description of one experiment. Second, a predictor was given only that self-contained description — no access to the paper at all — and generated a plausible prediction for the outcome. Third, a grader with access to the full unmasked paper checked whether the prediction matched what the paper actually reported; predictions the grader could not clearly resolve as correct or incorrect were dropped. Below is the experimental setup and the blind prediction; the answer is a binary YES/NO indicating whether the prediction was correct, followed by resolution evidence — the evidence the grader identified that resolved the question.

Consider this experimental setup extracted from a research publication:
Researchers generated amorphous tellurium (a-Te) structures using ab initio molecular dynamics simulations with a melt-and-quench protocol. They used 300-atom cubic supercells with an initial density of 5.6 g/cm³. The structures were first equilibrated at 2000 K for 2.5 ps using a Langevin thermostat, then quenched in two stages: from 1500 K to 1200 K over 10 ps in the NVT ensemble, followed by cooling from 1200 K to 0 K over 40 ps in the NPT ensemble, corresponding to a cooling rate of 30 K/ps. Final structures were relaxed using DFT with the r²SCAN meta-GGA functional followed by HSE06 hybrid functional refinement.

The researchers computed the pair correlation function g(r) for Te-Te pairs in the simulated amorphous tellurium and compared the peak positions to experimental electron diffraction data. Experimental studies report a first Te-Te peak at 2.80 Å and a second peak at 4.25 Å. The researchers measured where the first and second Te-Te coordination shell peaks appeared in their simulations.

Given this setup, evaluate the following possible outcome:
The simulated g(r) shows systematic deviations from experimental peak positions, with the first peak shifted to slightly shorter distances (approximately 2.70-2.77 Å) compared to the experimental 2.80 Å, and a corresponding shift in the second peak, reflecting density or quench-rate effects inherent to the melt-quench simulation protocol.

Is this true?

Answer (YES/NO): NO